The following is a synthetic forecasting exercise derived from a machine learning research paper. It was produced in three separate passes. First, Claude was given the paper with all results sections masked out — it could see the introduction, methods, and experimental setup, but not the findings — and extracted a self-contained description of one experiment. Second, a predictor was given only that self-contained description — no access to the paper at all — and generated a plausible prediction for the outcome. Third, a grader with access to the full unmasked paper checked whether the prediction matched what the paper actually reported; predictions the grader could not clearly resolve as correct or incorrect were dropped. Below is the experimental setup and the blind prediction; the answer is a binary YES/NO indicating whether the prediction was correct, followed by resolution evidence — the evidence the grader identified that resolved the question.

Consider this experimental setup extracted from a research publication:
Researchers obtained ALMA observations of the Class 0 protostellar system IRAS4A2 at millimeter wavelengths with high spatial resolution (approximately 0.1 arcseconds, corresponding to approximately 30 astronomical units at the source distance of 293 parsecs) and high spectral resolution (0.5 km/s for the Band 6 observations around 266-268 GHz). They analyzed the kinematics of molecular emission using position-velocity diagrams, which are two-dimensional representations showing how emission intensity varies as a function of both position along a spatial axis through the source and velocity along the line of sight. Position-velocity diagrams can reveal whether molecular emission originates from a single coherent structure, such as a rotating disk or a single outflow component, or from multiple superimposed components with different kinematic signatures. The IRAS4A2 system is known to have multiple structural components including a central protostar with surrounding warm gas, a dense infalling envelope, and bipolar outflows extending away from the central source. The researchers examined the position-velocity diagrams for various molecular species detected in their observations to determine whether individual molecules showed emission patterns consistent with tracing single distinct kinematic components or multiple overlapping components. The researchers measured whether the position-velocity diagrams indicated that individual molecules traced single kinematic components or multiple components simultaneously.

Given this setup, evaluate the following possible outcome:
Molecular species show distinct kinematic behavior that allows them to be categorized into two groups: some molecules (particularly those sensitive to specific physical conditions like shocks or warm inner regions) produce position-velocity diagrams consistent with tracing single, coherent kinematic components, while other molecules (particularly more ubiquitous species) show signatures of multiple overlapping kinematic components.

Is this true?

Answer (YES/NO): NO